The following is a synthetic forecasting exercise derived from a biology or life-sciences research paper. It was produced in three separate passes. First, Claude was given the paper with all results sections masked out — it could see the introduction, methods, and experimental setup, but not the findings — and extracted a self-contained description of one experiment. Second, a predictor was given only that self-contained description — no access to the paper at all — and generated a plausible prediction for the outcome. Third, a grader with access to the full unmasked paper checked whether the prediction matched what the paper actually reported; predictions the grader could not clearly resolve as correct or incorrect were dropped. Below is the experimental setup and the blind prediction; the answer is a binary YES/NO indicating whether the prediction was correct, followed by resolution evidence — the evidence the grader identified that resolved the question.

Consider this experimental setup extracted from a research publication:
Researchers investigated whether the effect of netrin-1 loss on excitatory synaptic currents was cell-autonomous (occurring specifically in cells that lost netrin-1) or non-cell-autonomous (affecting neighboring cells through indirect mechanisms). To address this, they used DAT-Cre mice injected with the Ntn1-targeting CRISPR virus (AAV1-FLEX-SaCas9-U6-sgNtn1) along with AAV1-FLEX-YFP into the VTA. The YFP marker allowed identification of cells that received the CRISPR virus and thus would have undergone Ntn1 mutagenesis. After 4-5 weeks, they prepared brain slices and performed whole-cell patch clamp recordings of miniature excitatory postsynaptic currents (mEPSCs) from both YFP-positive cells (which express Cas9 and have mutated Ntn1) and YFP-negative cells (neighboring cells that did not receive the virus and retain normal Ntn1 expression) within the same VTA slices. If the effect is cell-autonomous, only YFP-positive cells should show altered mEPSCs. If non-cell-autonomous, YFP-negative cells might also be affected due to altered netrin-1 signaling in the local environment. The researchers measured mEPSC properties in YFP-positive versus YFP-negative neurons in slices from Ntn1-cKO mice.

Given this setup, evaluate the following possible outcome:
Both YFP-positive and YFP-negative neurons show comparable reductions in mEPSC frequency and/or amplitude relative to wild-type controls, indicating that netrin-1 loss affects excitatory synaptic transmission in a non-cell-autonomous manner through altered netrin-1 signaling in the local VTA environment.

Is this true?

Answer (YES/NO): NO